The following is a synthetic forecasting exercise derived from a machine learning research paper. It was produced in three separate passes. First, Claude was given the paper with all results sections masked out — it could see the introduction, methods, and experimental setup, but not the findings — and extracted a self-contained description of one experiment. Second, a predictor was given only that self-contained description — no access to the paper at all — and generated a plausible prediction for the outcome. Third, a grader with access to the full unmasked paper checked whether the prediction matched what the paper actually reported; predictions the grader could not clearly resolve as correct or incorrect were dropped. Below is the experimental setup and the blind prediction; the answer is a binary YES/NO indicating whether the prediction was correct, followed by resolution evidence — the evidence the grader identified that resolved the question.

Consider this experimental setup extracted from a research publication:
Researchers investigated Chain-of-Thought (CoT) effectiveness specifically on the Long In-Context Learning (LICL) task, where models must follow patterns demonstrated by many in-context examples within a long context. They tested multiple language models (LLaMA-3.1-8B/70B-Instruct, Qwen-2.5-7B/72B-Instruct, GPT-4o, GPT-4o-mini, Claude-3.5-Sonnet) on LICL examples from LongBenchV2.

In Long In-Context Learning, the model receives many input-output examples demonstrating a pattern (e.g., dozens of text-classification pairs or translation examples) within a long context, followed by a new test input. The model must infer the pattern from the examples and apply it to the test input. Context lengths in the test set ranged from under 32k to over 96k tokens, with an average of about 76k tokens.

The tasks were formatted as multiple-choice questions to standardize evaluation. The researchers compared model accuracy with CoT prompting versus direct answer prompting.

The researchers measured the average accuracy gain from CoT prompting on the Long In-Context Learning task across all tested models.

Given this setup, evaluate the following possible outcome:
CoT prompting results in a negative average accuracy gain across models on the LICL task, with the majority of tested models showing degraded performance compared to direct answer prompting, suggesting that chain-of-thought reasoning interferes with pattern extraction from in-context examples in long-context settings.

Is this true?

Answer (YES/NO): NO